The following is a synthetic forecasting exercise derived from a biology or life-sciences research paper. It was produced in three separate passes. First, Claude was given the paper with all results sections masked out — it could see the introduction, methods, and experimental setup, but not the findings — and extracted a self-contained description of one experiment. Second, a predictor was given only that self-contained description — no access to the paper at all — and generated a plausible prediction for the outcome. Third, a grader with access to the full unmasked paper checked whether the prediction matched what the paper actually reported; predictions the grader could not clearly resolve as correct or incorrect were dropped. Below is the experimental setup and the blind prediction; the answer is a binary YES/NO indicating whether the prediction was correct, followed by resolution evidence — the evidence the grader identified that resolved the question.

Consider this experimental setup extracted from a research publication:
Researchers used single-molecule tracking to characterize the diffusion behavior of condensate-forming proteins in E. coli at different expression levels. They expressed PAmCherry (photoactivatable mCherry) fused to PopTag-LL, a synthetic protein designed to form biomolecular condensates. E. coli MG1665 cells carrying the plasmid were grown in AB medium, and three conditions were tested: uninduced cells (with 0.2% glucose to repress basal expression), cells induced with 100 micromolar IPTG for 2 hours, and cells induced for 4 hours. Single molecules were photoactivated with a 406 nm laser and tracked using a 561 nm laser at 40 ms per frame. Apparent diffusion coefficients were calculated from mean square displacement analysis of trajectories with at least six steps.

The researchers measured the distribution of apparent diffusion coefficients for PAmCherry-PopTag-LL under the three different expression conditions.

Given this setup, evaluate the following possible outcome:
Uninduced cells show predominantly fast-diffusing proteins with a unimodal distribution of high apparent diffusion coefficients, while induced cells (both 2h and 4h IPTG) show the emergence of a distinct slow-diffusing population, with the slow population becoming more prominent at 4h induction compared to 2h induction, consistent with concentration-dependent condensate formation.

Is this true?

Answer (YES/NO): NO